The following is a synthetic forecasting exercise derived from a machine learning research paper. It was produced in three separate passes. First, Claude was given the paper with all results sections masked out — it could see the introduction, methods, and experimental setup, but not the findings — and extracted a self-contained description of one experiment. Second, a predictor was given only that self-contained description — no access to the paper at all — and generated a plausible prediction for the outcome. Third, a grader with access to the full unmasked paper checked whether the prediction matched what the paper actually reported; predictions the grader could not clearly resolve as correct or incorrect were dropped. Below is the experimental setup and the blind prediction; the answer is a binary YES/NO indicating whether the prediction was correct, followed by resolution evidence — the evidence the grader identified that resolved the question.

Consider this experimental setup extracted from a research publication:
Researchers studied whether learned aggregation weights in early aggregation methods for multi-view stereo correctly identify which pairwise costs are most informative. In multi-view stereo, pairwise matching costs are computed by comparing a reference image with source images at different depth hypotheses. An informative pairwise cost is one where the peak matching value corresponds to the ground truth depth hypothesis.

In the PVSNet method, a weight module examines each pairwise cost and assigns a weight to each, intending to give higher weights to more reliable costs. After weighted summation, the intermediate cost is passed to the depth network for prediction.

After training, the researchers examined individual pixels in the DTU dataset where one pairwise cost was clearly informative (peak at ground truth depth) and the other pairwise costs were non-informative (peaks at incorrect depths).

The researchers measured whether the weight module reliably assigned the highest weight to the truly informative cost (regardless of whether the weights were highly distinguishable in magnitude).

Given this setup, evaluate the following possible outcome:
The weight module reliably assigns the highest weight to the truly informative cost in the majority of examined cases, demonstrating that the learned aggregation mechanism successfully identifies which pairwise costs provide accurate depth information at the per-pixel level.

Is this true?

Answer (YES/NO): YES